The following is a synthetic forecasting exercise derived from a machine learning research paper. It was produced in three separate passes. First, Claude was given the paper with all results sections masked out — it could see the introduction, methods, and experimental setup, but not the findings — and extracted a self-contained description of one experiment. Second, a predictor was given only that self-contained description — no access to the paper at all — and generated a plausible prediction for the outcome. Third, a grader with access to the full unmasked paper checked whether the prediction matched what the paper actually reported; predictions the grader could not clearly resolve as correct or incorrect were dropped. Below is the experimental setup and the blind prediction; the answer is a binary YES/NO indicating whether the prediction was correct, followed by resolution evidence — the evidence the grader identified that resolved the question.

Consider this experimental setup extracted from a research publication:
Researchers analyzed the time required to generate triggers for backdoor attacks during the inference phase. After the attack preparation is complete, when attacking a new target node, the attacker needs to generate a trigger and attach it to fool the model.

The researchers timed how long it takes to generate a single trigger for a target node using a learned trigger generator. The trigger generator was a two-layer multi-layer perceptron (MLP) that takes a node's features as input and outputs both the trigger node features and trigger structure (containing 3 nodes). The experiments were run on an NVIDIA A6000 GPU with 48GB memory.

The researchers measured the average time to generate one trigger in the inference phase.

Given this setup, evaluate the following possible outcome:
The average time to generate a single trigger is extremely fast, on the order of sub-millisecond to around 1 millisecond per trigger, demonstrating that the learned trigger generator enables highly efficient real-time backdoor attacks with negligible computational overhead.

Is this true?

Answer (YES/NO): NO